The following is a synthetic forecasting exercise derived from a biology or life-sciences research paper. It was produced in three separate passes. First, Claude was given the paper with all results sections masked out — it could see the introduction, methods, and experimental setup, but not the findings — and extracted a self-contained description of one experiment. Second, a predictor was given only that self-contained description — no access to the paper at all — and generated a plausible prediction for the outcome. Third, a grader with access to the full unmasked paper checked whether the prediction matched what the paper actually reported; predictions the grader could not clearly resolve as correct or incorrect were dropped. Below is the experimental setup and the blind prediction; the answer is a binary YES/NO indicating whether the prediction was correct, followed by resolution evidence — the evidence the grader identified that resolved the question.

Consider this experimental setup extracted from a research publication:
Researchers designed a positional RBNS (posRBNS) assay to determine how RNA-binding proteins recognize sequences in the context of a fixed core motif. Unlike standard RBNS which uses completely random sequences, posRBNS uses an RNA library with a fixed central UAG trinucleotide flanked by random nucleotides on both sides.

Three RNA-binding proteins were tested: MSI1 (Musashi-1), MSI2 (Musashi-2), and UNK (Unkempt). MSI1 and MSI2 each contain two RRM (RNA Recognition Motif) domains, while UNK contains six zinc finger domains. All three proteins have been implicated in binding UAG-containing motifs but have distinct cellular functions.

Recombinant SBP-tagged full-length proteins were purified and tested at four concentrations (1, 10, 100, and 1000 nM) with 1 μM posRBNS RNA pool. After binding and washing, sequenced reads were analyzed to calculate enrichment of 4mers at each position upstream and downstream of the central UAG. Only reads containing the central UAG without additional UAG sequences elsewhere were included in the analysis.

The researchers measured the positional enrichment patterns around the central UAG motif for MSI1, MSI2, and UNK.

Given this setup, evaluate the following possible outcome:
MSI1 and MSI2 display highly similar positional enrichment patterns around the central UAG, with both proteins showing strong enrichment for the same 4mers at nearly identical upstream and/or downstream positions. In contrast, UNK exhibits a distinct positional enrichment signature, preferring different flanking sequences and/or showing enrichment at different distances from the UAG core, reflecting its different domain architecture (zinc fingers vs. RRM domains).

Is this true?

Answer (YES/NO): YES